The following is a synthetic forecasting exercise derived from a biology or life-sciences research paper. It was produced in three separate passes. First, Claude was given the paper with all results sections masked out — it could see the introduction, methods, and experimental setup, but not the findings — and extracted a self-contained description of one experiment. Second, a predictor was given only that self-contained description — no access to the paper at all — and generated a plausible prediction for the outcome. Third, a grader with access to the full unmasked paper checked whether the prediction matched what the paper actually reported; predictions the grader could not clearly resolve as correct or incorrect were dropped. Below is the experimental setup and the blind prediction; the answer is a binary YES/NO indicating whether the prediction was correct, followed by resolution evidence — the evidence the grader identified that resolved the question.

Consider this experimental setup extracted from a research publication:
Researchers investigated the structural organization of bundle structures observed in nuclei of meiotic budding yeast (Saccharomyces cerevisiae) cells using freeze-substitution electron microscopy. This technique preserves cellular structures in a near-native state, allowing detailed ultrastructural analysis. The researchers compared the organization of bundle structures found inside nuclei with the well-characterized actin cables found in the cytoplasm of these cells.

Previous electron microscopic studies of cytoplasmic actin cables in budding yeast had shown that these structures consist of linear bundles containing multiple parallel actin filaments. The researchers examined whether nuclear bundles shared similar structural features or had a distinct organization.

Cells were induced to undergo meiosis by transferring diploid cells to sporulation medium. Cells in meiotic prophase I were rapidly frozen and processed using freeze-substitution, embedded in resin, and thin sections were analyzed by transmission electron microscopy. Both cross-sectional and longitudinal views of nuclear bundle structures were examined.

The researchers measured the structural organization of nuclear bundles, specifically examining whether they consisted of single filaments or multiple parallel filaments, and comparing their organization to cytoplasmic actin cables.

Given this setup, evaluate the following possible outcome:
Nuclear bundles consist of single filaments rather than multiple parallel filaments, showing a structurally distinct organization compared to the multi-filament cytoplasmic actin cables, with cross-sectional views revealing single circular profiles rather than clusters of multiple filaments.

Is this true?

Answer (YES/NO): NO